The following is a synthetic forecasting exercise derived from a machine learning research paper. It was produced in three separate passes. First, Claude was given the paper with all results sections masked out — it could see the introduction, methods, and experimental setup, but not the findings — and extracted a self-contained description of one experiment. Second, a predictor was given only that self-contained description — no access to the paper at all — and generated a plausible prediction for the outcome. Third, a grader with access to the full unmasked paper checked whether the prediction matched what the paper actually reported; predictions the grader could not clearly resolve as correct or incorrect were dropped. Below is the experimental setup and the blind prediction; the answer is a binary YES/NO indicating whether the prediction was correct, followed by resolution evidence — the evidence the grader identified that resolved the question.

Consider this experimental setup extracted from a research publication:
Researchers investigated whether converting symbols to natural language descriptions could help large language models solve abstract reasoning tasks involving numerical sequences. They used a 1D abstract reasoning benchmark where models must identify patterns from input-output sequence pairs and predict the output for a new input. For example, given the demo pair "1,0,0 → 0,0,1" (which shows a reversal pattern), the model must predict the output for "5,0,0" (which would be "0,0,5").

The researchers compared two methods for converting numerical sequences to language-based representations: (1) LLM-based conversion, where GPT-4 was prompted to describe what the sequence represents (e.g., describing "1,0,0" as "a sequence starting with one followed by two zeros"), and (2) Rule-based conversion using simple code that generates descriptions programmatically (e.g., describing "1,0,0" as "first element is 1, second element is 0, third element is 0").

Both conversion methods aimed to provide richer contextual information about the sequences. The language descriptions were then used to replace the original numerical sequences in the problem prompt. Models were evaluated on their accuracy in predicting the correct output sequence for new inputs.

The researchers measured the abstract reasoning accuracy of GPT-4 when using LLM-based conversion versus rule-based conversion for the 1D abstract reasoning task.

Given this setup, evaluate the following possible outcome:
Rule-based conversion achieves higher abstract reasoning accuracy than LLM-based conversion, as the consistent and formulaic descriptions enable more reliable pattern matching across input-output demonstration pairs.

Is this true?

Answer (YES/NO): YES